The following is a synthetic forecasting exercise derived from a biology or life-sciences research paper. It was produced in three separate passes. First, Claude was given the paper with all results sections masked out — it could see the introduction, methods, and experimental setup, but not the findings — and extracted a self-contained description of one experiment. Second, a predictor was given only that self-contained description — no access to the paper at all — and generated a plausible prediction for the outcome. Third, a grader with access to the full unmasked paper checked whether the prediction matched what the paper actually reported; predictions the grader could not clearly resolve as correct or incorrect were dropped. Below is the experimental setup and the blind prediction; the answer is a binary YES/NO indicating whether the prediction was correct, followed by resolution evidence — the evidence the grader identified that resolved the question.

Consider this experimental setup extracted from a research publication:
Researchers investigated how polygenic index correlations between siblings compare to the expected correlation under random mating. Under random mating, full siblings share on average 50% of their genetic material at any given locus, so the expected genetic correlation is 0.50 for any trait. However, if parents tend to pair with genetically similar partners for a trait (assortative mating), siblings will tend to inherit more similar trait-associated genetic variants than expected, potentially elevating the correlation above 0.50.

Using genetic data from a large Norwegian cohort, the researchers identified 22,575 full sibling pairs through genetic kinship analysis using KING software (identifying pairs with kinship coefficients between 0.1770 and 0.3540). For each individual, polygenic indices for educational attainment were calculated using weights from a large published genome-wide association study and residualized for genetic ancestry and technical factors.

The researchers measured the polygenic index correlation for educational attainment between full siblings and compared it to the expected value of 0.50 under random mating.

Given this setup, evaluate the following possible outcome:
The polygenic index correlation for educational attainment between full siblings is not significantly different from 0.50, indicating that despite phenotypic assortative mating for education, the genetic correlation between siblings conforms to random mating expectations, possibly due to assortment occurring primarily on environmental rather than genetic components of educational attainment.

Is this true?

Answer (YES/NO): NO